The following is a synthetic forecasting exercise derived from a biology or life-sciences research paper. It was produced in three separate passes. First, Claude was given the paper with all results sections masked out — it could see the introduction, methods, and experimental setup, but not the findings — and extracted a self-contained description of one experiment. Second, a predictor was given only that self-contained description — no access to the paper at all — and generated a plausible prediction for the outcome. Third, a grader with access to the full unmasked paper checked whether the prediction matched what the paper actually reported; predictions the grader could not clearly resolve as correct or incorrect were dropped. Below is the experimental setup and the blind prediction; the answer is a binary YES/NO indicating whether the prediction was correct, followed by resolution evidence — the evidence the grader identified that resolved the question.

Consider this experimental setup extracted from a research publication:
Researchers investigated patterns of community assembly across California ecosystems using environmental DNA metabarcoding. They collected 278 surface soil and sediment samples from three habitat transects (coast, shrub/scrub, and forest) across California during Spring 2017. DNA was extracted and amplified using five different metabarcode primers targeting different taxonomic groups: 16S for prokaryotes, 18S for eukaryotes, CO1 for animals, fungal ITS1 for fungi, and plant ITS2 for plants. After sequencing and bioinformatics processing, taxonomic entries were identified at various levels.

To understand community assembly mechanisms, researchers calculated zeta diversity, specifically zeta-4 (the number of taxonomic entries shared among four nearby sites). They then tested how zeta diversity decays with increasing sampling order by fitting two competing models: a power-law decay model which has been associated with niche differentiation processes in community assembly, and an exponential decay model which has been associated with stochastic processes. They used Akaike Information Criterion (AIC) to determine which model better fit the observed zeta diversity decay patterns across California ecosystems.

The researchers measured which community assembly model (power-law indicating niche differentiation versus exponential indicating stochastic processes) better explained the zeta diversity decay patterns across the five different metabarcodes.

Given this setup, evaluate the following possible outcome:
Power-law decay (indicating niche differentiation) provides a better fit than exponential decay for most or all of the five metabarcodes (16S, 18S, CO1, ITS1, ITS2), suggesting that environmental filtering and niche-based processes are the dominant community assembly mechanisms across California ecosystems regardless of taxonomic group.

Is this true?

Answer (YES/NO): NO